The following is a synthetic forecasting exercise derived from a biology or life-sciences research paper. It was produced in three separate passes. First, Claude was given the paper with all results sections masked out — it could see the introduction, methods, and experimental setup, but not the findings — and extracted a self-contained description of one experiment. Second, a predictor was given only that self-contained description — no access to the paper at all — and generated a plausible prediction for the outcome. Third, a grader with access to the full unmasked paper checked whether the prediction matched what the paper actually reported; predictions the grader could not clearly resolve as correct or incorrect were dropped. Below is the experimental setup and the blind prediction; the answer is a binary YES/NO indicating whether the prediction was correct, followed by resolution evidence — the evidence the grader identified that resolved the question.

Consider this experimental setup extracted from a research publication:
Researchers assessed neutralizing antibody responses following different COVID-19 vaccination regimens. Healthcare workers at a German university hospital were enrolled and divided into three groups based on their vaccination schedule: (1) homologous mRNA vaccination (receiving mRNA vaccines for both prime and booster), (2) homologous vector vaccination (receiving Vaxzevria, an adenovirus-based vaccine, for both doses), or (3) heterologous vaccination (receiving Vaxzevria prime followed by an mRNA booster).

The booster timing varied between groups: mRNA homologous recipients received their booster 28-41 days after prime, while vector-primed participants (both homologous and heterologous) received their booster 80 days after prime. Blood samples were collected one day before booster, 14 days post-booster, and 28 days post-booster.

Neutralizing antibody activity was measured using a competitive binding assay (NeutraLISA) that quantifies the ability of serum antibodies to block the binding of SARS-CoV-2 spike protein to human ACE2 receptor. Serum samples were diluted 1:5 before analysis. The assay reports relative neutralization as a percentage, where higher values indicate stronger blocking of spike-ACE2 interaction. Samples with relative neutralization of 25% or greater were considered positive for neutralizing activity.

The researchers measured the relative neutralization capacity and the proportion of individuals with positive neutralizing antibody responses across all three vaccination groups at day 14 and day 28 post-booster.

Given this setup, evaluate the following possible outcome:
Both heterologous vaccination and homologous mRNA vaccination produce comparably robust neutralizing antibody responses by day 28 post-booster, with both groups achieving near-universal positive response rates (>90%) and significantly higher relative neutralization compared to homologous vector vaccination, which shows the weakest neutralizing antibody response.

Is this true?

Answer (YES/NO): YES